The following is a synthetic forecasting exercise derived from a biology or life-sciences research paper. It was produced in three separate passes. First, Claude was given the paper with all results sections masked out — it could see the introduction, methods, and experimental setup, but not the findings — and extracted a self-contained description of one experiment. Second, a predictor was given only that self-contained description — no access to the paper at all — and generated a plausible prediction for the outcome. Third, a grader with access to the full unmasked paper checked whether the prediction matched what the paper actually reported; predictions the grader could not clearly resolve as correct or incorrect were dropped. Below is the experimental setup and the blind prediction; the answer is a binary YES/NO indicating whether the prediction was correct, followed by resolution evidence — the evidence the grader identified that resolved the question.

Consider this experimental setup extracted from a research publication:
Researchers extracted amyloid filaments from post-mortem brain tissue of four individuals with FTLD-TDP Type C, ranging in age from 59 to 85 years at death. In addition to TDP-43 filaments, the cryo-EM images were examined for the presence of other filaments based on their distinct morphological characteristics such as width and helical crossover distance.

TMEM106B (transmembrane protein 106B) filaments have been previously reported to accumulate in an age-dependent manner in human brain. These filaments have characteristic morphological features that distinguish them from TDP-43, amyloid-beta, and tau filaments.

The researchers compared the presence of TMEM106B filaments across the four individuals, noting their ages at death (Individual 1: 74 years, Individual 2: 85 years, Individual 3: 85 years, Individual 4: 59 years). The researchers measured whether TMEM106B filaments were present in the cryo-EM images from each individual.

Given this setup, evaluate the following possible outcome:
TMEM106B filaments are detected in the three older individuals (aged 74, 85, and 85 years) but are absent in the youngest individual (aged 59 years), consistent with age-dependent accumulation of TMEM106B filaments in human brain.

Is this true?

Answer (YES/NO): YES